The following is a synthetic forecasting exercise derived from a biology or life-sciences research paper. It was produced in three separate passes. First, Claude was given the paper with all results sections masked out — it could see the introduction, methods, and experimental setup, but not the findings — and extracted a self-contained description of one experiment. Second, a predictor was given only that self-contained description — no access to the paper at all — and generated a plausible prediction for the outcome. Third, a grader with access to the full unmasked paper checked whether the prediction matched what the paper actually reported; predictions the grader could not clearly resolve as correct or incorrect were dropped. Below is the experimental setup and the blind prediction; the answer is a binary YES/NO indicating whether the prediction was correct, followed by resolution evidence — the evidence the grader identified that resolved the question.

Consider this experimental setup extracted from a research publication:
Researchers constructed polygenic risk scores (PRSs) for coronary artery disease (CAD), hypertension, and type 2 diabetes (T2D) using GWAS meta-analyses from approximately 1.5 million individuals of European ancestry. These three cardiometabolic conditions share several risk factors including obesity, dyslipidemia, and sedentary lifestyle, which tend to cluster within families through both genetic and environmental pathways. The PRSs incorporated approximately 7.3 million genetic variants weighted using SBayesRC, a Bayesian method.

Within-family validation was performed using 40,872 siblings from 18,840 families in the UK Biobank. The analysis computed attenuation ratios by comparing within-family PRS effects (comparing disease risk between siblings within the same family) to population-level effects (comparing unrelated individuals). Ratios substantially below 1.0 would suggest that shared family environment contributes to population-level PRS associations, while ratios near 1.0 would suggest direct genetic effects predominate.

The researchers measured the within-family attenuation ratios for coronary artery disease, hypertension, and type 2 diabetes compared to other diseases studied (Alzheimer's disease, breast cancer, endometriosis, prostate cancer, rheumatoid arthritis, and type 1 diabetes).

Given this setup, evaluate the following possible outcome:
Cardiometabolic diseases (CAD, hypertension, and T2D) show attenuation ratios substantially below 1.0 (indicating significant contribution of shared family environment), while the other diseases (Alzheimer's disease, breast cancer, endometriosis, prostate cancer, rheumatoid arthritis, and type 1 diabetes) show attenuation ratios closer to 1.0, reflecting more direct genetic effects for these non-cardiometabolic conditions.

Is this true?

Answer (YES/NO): NO